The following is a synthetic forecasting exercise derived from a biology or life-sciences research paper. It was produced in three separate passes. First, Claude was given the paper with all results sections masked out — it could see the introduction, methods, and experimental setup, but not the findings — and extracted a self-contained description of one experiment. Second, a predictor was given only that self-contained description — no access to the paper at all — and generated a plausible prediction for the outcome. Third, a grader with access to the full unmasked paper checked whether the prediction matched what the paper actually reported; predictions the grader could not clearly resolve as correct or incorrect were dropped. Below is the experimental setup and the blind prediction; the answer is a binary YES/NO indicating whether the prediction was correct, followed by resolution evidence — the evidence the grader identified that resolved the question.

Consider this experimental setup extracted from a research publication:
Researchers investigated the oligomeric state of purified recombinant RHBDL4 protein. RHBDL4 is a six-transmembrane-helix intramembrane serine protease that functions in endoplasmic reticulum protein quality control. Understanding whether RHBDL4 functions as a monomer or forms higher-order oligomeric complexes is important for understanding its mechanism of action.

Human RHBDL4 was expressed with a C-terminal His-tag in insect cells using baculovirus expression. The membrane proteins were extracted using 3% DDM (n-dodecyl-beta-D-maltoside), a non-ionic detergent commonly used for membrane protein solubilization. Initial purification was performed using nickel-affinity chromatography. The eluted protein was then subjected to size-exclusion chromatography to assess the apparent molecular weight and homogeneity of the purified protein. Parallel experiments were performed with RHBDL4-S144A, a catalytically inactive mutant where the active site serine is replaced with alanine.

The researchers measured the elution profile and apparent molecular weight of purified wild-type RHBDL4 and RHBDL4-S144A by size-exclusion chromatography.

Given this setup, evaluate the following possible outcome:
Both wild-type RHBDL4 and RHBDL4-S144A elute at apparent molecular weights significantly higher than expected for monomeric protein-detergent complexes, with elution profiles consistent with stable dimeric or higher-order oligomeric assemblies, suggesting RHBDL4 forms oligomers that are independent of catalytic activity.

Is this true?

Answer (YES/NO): NO